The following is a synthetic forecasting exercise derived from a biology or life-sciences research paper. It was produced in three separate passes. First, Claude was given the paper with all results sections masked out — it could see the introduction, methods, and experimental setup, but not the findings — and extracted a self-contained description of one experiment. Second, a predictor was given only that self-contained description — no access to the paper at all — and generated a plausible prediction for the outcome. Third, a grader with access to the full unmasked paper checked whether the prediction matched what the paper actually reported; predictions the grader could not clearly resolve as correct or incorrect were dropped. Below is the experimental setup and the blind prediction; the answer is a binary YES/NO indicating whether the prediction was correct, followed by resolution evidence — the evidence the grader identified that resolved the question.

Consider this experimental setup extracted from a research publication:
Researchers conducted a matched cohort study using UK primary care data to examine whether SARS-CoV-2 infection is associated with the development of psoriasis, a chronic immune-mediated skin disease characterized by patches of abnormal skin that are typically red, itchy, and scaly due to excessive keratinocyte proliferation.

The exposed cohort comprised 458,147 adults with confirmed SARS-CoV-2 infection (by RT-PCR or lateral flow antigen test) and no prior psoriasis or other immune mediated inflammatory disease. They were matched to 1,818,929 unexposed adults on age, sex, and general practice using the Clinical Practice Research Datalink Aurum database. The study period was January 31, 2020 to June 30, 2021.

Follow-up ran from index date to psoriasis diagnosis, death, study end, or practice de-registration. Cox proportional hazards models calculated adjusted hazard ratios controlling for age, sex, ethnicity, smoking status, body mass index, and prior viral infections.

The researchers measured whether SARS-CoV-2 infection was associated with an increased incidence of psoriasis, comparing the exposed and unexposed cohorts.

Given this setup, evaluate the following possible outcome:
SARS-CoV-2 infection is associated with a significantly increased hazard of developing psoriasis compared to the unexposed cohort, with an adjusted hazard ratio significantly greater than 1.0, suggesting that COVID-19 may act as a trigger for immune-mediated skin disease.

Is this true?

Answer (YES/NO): YES